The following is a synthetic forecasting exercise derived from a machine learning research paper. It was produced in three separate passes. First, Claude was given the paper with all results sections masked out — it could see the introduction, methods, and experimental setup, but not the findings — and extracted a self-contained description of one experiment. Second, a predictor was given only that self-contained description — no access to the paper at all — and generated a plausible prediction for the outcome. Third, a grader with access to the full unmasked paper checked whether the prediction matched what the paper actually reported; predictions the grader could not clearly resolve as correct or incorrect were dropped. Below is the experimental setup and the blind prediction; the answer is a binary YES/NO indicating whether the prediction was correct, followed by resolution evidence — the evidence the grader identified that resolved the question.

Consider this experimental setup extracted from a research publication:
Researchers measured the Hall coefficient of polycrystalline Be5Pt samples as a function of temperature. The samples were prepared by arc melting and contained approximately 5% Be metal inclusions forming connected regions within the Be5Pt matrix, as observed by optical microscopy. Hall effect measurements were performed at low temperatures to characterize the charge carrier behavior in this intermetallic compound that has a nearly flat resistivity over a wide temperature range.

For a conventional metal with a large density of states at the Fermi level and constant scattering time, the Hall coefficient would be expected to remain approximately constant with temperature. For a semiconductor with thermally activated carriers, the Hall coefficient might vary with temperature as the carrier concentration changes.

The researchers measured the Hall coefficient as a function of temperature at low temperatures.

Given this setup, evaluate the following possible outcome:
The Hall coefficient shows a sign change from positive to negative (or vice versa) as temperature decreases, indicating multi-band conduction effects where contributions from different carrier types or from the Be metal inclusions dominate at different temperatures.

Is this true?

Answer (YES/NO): NO